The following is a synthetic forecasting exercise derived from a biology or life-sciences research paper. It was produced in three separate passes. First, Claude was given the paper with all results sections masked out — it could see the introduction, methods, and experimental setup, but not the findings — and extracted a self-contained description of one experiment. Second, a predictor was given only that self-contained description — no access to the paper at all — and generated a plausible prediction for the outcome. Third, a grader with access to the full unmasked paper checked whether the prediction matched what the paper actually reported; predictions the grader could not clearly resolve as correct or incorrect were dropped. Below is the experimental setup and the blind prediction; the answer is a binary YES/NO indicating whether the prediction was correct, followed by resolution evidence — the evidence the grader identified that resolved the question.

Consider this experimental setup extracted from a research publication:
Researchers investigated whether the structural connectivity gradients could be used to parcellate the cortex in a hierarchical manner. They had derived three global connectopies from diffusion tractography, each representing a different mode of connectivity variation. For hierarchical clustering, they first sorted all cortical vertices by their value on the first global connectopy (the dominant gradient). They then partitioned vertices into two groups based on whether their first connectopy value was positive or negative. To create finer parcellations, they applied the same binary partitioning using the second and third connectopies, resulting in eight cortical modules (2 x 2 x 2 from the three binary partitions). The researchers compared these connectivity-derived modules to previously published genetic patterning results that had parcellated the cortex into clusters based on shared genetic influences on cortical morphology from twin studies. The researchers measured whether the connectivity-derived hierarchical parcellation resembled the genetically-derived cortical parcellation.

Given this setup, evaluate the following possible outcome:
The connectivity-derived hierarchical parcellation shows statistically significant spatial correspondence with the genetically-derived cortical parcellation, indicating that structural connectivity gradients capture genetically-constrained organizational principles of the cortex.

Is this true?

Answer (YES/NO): YES